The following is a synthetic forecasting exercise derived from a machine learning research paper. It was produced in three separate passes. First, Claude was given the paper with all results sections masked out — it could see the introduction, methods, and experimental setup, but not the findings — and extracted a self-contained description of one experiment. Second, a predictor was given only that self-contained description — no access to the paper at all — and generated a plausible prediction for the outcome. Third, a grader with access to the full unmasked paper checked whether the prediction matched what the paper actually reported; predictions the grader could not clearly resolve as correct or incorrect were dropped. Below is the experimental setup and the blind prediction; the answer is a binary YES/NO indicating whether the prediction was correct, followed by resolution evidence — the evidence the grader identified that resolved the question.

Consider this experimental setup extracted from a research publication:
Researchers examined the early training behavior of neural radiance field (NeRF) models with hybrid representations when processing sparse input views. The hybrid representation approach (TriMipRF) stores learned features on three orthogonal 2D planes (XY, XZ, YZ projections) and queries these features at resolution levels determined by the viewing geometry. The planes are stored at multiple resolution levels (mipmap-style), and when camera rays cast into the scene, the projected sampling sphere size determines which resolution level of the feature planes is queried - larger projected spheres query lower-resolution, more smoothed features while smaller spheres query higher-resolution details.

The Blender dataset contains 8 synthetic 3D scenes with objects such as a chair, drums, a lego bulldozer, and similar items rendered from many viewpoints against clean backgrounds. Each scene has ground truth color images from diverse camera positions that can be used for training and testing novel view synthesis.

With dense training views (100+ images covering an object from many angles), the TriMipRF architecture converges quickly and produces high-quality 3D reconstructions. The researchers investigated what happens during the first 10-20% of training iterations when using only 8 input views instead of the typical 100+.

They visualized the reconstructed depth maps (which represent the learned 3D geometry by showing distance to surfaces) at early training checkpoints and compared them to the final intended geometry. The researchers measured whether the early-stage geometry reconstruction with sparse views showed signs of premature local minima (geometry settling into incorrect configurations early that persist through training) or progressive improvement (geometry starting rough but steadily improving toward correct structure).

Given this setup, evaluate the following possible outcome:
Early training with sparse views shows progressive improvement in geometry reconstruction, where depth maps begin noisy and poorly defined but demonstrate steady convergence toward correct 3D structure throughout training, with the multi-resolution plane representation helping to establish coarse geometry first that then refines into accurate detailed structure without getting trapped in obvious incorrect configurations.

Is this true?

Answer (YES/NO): NO